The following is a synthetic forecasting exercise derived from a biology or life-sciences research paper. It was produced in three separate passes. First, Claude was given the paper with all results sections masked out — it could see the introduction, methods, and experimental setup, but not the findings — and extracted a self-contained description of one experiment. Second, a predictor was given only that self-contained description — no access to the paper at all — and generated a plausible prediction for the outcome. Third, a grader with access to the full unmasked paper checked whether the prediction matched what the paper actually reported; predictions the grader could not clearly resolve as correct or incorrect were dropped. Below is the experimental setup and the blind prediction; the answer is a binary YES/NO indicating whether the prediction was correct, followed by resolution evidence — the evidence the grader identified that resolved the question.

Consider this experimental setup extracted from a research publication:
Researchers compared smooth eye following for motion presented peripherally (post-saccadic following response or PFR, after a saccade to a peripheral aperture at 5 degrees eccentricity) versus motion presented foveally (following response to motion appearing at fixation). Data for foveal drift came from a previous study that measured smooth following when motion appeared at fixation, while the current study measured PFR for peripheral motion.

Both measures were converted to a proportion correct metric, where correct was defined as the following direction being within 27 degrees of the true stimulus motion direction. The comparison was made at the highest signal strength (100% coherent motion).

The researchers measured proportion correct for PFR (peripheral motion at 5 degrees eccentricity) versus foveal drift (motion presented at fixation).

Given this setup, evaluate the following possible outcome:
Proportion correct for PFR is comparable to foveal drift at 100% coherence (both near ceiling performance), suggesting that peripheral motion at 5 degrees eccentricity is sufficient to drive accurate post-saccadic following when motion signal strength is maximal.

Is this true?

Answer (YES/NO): NO